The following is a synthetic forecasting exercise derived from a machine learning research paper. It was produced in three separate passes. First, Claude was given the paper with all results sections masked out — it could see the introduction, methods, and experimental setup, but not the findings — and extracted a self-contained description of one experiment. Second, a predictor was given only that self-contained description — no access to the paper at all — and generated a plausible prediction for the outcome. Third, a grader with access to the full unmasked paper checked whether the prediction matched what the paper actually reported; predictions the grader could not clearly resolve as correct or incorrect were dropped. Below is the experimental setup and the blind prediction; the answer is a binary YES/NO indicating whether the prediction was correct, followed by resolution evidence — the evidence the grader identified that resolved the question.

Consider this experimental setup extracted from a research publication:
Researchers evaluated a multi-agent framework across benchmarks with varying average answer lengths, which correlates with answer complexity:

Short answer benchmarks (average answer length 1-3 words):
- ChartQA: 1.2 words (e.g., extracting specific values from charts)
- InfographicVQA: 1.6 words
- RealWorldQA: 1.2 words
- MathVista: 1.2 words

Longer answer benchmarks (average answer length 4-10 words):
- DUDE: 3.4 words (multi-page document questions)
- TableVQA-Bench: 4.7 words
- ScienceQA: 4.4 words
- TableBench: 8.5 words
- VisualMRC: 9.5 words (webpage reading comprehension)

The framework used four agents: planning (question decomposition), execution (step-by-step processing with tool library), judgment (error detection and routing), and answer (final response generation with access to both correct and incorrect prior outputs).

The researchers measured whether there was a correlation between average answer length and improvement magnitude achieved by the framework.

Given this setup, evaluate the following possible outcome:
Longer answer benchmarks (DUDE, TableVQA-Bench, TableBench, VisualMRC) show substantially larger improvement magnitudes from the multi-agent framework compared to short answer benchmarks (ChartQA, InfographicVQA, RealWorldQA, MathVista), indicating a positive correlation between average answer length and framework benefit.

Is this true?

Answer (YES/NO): NO